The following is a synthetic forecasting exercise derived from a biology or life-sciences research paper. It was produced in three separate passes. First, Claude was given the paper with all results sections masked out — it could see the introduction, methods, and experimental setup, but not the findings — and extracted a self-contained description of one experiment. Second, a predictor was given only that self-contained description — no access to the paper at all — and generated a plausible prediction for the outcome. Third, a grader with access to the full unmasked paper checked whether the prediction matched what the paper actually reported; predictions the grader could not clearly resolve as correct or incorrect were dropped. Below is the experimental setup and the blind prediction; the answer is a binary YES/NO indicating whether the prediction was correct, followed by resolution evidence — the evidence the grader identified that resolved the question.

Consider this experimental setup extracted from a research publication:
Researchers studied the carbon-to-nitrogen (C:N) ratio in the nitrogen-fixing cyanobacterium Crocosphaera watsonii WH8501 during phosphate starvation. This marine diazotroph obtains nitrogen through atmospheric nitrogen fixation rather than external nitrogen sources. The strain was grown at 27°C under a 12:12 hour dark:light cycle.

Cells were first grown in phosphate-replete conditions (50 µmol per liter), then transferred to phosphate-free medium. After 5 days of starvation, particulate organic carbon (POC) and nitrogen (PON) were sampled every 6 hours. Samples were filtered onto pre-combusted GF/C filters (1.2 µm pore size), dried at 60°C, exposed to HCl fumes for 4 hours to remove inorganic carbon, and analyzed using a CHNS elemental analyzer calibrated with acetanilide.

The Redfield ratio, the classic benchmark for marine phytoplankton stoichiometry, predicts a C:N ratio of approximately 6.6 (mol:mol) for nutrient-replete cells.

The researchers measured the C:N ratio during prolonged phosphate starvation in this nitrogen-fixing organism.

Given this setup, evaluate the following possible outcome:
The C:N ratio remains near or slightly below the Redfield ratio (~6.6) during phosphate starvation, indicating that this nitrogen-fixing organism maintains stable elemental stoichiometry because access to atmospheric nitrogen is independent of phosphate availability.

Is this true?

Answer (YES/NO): NO